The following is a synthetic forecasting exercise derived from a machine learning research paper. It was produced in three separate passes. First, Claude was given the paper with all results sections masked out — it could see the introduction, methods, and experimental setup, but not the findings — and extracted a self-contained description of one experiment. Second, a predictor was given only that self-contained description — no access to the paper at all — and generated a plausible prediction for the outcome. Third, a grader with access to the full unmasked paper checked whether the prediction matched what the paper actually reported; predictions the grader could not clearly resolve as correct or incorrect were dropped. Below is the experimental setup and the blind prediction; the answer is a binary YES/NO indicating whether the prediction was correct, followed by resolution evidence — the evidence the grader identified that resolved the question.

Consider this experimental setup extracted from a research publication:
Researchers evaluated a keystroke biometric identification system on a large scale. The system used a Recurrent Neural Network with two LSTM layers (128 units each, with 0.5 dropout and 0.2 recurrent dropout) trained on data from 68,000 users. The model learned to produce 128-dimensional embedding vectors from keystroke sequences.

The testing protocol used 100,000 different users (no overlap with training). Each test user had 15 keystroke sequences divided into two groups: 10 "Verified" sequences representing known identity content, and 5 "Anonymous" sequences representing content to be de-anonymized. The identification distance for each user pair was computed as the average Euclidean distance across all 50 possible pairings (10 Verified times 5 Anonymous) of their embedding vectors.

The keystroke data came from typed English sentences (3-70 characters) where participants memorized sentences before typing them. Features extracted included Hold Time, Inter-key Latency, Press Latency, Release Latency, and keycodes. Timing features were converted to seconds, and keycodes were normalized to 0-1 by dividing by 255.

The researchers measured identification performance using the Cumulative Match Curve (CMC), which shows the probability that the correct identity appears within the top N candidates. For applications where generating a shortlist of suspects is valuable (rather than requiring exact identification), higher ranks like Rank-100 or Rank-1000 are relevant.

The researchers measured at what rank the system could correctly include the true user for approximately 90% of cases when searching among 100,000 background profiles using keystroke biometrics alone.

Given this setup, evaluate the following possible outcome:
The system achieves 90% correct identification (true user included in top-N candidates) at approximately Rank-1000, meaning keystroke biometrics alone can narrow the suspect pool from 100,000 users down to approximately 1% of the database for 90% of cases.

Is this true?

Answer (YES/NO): NO